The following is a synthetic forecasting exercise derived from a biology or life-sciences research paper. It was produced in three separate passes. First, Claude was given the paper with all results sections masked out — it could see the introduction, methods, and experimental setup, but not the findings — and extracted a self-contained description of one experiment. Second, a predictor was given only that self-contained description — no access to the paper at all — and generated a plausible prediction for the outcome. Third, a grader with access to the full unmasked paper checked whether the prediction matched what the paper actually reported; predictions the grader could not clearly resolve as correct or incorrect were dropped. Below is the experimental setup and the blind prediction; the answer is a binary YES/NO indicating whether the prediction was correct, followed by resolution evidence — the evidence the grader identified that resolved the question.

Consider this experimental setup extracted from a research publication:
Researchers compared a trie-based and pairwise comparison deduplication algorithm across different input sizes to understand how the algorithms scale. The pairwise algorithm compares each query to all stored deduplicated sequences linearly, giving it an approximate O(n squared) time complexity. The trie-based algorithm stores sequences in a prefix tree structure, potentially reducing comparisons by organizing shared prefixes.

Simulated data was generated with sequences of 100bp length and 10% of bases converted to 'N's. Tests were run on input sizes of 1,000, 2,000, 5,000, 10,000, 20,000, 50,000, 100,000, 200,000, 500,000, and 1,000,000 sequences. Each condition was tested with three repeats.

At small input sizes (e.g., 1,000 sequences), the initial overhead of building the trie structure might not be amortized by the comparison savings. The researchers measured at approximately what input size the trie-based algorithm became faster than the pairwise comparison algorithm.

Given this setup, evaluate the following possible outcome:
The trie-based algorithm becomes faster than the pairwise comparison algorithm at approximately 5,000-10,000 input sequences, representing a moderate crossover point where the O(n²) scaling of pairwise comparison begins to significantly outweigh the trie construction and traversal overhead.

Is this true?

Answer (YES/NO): YES